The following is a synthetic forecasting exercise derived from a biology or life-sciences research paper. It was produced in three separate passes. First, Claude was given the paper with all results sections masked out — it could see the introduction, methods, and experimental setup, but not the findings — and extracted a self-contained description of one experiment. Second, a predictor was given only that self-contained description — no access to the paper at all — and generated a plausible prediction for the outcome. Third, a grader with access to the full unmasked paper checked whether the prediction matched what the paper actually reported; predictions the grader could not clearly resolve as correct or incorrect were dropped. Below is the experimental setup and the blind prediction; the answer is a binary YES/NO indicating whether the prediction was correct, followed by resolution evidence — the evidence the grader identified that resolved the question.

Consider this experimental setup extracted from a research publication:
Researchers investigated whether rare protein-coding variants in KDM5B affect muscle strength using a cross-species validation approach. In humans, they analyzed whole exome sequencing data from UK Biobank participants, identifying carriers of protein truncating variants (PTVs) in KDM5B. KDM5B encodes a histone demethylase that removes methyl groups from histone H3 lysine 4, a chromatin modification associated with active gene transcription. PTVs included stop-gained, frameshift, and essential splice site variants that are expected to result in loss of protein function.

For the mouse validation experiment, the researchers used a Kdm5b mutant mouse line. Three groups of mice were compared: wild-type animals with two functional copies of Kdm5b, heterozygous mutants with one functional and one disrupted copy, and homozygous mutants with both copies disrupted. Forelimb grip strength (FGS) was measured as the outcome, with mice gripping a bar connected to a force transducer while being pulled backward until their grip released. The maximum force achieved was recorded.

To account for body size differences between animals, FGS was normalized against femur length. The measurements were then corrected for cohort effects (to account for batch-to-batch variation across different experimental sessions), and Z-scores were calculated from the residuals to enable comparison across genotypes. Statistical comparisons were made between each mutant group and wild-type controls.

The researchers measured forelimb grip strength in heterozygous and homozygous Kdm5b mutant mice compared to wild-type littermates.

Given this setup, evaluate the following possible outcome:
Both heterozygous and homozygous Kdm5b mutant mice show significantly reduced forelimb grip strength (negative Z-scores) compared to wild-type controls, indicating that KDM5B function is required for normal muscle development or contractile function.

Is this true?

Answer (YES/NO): YES